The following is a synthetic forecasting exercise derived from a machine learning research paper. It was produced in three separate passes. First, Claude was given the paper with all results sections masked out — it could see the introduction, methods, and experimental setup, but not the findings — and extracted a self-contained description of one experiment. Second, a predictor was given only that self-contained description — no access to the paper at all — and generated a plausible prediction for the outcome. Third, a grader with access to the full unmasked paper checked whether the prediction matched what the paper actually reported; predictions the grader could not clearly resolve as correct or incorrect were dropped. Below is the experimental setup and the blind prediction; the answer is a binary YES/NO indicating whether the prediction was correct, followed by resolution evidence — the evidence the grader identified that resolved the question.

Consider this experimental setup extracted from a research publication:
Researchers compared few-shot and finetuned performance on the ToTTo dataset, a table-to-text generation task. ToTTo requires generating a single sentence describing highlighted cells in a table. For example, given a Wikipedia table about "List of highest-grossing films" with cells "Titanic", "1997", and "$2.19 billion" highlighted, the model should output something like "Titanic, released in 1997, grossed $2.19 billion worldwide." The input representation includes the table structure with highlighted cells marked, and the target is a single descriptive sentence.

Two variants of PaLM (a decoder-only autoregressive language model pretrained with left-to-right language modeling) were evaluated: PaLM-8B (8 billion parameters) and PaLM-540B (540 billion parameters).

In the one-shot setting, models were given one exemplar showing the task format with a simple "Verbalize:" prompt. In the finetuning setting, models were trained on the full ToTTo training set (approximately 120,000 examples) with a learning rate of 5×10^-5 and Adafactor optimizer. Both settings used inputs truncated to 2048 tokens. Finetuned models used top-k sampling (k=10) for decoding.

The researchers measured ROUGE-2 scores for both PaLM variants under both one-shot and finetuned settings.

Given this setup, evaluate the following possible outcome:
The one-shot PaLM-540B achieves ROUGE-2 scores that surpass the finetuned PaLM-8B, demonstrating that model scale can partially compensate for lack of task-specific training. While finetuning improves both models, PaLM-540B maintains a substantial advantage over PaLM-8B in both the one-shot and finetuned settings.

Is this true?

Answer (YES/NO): NO